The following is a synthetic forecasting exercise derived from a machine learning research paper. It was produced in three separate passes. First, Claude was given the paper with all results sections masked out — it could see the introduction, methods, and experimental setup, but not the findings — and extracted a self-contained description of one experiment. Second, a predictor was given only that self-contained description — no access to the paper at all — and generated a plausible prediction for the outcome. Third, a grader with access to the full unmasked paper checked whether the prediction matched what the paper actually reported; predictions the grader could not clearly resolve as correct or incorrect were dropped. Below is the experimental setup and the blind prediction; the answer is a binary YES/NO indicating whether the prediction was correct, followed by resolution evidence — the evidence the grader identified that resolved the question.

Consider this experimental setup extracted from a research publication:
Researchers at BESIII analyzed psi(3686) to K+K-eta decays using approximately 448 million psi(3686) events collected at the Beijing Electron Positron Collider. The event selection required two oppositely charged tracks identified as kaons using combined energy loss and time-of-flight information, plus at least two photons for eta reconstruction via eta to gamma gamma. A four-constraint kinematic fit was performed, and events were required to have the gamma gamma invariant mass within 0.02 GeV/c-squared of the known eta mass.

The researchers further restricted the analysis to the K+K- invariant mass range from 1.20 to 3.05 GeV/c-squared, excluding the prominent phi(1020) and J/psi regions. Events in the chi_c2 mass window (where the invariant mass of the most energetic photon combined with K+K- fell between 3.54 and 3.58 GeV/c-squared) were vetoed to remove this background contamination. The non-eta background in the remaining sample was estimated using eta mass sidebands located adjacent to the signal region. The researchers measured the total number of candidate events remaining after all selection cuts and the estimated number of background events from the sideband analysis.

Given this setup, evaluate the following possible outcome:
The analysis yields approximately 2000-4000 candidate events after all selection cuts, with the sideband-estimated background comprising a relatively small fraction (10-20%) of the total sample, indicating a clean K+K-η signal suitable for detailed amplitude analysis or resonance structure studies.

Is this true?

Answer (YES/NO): NO